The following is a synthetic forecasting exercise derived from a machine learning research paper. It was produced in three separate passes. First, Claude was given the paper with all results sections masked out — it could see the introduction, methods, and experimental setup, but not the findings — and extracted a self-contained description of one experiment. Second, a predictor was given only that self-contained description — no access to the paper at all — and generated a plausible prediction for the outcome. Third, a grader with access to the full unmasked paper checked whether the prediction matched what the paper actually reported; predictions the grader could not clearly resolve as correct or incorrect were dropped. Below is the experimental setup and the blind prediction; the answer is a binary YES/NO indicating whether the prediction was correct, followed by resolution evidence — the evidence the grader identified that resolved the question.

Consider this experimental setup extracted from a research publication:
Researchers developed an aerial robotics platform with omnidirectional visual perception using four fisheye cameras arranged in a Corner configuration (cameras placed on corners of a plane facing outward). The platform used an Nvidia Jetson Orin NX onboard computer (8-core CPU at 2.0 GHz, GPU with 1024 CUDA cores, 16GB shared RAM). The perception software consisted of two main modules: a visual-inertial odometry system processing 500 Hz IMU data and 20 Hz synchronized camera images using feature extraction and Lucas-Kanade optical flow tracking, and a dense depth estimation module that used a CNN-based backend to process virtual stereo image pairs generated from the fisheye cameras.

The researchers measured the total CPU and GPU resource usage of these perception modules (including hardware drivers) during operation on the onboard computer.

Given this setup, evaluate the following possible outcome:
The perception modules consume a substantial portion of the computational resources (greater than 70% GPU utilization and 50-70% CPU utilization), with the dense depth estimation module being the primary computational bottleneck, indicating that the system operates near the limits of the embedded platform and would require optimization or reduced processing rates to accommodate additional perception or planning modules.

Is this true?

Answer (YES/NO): NO